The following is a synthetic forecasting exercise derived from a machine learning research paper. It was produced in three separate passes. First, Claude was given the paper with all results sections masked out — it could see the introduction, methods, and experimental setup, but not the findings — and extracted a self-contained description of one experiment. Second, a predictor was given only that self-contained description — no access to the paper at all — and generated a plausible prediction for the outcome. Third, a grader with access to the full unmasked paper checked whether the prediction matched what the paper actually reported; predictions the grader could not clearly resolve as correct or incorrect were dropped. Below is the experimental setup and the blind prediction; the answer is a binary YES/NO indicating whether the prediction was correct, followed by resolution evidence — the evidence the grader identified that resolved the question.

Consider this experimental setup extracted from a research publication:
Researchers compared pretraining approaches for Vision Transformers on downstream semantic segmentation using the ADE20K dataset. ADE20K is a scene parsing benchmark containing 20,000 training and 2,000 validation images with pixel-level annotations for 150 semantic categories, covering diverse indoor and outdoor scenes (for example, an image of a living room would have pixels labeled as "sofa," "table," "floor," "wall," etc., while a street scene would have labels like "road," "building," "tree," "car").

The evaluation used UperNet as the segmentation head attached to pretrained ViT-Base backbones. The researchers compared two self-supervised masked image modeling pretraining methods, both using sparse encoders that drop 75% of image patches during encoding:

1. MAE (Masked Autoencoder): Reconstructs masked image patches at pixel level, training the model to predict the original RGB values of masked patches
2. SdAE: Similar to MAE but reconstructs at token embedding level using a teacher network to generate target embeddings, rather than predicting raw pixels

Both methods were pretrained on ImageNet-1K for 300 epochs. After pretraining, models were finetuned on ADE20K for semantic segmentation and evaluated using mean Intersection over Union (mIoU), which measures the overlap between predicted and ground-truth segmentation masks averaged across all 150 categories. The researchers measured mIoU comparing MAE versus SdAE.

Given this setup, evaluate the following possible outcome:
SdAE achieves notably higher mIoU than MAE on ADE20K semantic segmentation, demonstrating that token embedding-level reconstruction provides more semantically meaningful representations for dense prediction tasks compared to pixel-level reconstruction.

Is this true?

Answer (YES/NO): YES